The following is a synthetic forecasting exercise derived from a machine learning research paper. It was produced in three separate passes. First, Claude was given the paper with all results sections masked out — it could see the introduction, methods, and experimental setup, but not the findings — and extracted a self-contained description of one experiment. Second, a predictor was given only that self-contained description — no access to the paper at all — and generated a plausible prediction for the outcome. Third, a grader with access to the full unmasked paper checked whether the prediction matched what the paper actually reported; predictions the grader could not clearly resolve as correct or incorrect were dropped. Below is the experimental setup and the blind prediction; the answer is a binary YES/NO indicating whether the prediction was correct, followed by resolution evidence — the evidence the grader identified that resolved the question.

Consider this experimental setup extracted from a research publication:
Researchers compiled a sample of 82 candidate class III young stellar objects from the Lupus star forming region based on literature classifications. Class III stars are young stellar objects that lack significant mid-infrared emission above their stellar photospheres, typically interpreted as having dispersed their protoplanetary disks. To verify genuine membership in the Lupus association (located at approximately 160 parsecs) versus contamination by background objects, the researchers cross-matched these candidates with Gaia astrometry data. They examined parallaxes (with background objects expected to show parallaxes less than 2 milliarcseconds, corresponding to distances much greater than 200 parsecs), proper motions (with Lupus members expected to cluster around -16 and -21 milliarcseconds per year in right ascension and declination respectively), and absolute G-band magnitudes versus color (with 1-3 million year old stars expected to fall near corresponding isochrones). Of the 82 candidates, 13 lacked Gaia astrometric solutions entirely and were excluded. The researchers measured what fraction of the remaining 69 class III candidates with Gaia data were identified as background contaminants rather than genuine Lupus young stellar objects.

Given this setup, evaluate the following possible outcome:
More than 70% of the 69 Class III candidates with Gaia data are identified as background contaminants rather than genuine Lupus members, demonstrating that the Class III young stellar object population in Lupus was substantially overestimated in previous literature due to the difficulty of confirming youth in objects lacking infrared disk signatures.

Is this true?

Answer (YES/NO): NO